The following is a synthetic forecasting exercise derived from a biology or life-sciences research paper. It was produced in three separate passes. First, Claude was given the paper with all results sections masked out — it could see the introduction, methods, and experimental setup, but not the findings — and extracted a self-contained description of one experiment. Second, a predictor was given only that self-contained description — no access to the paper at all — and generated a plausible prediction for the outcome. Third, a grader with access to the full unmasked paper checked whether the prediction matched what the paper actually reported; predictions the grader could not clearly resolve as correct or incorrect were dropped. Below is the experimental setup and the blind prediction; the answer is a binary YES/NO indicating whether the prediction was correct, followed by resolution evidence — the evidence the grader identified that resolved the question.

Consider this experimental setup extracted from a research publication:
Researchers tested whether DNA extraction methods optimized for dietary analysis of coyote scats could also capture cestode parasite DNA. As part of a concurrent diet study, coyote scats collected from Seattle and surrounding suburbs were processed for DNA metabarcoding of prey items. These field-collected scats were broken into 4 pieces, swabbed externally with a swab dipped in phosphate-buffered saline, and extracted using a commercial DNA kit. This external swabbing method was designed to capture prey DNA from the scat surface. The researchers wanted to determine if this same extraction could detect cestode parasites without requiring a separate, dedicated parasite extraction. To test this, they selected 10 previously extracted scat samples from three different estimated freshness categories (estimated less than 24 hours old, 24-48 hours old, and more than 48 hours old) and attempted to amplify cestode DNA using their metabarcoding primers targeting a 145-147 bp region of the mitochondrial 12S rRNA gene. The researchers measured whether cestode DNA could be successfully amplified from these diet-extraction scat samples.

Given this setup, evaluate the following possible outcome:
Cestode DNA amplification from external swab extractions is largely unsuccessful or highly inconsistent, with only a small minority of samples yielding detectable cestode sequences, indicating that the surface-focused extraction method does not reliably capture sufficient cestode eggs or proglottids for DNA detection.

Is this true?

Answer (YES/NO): NO